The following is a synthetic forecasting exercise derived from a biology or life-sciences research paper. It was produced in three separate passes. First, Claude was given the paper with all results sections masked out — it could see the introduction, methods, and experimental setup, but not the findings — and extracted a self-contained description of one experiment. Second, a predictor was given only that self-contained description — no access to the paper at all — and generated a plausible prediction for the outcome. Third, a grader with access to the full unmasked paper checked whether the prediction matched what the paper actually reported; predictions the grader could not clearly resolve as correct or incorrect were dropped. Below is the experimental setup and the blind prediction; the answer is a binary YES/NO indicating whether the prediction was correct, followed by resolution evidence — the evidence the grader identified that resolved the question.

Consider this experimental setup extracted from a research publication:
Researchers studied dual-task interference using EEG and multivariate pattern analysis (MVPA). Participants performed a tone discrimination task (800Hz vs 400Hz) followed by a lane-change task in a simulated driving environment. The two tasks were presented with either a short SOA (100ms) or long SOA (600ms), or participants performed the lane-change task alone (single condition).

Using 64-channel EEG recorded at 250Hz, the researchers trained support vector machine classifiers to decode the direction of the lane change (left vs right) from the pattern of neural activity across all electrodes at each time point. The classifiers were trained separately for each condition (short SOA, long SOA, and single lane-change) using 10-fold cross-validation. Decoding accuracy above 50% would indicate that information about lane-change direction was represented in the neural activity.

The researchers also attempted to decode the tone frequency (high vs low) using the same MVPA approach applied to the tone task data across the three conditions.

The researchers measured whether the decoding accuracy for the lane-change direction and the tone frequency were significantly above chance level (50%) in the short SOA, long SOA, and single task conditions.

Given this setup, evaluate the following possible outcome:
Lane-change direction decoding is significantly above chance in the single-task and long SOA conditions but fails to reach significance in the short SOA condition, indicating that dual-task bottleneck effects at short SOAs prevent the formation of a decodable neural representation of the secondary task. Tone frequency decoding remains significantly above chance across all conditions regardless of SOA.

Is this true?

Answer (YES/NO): NO